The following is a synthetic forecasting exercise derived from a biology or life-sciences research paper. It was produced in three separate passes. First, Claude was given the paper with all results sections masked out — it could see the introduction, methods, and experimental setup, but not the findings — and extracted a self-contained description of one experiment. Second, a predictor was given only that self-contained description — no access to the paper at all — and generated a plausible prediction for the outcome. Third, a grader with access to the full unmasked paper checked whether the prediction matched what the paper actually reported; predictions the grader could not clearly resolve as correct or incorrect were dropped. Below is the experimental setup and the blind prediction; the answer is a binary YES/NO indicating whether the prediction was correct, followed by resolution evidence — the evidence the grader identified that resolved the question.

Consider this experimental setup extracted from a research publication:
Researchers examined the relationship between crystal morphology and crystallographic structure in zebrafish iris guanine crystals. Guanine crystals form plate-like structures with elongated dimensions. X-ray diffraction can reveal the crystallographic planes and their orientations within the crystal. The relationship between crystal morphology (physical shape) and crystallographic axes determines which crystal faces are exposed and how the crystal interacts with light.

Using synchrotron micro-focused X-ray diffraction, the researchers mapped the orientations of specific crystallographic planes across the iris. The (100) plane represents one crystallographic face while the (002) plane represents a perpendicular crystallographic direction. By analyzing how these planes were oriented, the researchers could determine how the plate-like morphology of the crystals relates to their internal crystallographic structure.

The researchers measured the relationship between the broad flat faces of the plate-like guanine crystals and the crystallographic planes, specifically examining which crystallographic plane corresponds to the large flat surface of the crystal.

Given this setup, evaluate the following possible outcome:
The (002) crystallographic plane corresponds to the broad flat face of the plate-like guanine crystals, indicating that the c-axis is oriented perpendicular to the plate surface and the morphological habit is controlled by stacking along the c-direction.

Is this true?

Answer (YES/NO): NO